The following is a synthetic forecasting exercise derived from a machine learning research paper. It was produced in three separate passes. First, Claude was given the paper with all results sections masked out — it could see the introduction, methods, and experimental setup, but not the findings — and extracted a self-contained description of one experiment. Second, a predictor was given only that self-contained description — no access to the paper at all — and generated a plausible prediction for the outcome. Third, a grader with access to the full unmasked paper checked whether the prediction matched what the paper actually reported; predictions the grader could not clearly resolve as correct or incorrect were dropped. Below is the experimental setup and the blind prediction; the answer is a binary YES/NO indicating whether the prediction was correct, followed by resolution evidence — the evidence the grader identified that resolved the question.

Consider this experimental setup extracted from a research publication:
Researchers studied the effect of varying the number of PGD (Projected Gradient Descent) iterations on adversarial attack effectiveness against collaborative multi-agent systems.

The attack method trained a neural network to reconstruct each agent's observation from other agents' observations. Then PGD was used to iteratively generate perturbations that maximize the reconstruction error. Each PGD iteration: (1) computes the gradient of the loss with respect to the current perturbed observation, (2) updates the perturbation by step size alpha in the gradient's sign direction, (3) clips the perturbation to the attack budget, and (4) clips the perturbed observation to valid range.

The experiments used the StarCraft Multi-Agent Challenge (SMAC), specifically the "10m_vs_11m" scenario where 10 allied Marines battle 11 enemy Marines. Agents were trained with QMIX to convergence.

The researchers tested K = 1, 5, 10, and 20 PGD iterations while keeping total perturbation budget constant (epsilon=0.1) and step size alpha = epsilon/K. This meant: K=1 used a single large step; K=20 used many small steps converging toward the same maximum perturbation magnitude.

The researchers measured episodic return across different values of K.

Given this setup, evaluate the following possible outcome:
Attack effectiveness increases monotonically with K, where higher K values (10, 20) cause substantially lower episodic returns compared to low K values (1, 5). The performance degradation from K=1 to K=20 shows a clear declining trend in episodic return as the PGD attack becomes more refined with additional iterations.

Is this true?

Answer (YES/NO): NO